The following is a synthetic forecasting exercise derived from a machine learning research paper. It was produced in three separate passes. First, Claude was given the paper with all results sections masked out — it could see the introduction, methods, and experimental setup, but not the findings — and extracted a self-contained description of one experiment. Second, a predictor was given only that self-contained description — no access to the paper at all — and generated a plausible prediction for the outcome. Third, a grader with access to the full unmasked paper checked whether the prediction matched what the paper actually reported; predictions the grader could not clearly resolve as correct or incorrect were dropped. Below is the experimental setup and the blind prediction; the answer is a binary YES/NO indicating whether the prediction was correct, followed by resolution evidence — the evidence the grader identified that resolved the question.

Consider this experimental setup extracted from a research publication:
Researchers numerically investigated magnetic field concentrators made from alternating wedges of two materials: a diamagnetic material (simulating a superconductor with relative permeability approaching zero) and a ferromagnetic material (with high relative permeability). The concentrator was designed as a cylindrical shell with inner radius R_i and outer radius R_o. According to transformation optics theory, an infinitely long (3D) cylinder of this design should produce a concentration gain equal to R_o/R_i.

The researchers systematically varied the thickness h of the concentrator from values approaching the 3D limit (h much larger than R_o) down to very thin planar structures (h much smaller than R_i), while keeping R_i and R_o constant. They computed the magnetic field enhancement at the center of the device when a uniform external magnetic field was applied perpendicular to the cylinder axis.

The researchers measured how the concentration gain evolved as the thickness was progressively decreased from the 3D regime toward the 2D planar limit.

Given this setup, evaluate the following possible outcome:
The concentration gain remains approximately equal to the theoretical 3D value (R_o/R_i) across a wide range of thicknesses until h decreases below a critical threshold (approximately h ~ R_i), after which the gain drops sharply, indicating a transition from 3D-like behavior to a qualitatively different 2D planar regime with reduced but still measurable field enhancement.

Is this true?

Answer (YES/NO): NO